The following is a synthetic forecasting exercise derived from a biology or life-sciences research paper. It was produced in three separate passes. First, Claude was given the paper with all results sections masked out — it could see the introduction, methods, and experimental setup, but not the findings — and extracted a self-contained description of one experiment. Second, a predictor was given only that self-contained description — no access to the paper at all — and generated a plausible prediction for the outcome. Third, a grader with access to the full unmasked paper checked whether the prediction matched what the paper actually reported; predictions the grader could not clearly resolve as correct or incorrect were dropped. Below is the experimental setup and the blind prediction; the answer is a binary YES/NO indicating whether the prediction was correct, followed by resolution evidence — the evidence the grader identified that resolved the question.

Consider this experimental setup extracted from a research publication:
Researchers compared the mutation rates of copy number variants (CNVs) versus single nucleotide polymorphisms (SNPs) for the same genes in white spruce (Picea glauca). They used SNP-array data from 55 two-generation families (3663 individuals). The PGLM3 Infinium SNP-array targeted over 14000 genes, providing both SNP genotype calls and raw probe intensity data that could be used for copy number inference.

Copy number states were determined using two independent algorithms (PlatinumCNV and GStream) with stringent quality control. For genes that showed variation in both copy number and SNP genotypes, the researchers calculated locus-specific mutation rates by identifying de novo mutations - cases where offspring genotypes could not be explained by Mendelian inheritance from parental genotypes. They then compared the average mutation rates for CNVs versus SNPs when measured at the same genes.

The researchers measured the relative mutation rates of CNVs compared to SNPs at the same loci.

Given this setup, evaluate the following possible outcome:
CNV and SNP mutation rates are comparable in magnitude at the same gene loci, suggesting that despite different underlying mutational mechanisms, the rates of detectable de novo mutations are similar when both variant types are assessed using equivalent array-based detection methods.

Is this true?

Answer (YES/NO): NO